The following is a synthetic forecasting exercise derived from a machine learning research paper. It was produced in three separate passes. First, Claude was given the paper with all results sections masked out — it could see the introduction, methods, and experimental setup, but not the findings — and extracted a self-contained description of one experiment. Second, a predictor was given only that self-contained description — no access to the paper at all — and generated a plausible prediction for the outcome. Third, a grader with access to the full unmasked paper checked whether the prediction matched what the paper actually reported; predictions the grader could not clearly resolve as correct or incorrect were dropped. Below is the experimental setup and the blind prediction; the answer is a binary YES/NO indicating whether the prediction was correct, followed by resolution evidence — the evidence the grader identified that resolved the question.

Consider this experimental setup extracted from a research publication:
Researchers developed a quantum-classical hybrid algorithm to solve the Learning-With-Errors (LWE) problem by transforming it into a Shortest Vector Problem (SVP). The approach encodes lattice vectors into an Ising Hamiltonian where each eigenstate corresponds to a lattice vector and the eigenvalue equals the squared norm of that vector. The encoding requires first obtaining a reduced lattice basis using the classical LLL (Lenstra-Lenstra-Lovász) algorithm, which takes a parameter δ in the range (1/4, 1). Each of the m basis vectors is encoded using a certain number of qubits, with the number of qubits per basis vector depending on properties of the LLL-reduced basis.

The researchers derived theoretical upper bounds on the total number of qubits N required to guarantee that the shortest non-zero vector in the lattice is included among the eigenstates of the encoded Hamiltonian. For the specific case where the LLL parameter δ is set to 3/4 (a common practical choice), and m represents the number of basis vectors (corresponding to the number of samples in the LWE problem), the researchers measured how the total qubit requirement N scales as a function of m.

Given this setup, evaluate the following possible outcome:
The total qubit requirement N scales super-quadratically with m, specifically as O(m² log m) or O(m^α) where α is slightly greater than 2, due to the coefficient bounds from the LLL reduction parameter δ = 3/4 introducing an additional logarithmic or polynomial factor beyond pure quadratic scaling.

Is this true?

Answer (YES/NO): NO